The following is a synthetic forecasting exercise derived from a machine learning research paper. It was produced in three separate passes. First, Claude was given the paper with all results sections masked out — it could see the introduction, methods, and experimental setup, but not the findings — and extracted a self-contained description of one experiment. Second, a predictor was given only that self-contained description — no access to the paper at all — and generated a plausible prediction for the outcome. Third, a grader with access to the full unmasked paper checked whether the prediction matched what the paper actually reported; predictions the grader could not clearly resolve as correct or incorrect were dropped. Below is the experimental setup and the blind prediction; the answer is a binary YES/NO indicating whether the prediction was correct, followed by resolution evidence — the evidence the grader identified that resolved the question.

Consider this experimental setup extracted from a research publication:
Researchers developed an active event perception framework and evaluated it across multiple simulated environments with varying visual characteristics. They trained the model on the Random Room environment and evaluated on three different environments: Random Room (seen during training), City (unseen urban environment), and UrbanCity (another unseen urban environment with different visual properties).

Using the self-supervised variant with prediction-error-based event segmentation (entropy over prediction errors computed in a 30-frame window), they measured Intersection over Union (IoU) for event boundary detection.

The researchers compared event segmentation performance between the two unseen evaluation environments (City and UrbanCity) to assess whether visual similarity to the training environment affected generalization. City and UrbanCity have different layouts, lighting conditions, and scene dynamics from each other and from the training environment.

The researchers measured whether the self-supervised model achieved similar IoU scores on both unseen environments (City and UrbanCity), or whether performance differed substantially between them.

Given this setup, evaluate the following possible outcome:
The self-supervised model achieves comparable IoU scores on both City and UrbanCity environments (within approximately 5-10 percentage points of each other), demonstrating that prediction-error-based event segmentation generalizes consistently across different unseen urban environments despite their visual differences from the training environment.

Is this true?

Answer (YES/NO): YES